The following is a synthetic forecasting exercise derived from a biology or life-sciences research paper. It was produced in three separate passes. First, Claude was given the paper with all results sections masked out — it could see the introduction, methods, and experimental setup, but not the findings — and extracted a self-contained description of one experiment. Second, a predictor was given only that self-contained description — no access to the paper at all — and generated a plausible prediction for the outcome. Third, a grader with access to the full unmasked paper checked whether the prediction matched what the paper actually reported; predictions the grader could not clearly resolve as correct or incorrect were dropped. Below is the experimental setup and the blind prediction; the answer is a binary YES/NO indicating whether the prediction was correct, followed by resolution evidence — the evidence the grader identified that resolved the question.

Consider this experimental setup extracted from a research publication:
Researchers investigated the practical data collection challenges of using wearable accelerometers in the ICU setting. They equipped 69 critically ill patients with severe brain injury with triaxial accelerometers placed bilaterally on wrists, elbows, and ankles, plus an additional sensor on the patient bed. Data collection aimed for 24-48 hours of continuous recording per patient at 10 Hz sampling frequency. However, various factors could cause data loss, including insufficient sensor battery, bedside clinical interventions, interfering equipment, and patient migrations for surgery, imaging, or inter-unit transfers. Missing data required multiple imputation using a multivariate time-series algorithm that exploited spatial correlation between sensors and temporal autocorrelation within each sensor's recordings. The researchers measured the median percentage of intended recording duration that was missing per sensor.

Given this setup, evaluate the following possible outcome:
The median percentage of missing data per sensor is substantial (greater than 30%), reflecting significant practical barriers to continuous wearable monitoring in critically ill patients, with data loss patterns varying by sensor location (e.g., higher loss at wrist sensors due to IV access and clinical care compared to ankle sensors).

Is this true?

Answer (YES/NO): NO